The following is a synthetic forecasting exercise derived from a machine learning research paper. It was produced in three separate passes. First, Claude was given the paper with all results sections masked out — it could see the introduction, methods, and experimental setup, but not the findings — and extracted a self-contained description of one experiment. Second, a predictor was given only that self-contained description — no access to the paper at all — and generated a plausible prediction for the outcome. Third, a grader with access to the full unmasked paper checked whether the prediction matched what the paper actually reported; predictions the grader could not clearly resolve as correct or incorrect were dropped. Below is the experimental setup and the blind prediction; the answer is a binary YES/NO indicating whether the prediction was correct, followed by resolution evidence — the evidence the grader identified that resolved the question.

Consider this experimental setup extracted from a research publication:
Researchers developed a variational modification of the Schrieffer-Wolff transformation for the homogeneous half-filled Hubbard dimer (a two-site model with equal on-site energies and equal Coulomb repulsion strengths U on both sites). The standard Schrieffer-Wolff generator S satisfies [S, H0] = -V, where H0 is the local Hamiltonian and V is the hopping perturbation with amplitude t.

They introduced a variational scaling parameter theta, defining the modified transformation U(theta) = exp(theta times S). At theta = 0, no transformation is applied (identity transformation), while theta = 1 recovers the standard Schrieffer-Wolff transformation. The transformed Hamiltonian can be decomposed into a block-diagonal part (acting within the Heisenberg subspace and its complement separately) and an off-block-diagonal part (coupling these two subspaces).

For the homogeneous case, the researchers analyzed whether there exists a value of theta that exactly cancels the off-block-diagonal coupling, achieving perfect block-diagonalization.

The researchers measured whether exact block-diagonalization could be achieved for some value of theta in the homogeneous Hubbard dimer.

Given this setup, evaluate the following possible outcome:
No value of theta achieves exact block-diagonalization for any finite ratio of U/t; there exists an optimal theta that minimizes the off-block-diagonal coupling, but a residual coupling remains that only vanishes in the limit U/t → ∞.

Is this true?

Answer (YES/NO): NO